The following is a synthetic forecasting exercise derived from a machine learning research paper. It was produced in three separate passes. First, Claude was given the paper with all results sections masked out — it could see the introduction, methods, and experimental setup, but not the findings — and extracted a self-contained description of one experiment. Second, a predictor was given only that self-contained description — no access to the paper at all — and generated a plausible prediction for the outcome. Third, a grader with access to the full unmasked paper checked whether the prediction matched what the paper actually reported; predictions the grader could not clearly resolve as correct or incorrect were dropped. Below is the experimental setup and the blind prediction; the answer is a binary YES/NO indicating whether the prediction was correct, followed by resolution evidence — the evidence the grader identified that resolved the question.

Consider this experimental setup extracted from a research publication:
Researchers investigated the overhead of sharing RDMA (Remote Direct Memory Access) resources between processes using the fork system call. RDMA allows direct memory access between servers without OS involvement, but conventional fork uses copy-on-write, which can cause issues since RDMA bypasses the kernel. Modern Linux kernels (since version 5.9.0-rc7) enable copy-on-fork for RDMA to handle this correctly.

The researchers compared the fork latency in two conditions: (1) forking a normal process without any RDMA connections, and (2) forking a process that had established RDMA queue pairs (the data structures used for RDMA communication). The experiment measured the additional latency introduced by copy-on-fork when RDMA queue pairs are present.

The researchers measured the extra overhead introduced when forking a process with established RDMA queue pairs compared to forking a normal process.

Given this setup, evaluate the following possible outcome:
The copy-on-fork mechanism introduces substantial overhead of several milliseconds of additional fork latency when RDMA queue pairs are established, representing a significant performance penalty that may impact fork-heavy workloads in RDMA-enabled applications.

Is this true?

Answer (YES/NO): NO